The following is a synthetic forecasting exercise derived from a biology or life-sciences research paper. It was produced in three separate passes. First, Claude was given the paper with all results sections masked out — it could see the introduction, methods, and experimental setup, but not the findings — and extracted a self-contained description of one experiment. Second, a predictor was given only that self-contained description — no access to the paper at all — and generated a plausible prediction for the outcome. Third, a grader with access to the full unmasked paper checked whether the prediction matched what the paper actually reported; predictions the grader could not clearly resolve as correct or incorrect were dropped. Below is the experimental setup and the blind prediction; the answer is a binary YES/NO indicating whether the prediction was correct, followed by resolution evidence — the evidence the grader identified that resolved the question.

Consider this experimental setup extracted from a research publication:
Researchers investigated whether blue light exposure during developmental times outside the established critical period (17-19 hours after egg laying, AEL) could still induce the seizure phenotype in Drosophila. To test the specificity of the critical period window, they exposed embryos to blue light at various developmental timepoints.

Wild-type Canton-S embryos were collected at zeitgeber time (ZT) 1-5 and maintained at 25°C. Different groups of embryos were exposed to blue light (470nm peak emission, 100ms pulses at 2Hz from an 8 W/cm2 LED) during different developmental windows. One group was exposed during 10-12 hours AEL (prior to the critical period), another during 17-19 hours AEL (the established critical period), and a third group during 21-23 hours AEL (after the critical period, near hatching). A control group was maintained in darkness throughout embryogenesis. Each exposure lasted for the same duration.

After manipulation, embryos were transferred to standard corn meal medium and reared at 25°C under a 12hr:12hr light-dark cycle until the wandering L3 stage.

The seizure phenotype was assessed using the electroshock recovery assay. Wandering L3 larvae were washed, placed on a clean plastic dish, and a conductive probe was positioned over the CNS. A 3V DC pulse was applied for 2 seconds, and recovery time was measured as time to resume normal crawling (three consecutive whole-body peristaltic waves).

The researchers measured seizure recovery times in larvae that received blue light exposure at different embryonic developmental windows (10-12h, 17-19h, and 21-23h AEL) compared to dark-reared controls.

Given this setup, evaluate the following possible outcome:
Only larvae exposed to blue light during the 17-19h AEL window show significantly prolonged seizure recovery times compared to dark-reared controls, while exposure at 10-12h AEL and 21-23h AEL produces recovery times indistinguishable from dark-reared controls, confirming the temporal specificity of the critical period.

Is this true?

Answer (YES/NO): YES